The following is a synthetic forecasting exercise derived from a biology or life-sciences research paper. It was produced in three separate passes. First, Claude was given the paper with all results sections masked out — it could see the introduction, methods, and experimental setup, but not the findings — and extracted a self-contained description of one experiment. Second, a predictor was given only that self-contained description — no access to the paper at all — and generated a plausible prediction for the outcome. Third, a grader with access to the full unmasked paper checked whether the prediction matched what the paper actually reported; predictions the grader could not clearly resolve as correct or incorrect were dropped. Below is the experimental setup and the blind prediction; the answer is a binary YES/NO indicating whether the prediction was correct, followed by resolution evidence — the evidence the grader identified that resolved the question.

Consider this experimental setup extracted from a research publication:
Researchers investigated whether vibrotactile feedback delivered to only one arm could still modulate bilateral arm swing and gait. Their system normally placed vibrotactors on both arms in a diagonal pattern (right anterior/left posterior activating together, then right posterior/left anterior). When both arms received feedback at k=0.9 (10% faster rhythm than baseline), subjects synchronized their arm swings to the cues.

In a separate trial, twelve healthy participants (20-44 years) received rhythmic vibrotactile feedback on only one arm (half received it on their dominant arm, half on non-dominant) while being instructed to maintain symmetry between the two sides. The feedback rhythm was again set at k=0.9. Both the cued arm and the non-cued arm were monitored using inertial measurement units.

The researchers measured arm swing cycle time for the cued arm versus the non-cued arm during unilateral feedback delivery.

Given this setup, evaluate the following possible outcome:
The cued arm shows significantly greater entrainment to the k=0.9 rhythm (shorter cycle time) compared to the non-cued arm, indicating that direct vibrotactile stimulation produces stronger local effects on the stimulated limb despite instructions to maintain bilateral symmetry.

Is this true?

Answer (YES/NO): NO